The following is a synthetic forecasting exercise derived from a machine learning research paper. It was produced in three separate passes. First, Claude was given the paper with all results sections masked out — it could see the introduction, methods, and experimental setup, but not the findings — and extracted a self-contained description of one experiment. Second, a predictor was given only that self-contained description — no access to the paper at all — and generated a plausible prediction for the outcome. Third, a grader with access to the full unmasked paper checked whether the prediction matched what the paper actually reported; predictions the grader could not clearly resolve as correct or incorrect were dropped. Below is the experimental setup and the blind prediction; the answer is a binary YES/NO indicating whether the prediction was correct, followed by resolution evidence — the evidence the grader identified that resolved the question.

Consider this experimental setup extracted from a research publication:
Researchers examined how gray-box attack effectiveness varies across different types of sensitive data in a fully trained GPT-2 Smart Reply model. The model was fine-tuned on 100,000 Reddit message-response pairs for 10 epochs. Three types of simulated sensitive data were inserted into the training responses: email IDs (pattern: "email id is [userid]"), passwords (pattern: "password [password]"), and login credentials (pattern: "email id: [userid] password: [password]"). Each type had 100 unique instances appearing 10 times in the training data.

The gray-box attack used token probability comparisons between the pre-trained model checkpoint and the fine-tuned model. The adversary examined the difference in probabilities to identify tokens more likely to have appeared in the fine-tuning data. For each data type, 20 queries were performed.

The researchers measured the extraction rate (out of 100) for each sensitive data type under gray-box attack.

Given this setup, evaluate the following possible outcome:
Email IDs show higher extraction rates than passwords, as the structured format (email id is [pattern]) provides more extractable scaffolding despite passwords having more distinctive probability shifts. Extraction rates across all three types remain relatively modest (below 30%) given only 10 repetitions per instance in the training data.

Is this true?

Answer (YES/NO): NO